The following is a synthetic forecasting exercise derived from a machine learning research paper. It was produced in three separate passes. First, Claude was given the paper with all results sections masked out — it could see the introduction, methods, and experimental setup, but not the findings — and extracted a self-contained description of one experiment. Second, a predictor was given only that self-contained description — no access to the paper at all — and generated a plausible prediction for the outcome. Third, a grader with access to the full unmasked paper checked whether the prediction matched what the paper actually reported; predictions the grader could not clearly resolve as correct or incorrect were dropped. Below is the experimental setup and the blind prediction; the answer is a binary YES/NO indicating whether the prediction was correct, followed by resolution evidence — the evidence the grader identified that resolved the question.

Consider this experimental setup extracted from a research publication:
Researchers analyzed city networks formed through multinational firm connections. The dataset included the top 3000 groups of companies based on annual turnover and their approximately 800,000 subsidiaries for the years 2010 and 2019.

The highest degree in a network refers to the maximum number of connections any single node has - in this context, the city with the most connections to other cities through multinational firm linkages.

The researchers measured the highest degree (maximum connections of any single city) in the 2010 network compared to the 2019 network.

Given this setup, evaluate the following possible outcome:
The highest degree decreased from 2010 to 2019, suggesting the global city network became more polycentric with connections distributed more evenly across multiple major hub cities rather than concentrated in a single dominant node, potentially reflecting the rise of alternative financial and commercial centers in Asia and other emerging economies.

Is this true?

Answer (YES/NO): NO